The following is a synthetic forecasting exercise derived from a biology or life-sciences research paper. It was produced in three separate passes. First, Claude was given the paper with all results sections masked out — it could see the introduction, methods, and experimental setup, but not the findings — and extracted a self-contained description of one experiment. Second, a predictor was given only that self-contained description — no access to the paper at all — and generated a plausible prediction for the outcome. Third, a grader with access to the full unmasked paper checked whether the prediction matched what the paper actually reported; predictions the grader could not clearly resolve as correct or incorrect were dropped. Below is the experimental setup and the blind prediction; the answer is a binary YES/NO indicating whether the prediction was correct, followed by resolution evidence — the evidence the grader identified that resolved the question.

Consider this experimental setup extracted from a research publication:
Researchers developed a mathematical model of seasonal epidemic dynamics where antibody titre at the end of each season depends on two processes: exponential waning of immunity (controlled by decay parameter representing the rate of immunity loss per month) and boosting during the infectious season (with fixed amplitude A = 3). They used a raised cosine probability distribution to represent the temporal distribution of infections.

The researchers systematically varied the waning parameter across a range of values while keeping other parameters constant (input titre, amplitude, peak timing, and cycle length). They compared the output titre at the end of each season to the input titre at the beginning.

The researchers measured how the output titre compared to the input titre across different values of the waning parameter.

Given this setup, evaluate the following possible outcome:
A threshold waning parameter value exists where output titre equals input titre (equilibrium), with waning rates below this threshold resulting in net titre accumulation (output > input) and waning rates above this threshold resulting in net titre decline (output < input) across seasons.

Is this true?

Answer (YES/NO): YES